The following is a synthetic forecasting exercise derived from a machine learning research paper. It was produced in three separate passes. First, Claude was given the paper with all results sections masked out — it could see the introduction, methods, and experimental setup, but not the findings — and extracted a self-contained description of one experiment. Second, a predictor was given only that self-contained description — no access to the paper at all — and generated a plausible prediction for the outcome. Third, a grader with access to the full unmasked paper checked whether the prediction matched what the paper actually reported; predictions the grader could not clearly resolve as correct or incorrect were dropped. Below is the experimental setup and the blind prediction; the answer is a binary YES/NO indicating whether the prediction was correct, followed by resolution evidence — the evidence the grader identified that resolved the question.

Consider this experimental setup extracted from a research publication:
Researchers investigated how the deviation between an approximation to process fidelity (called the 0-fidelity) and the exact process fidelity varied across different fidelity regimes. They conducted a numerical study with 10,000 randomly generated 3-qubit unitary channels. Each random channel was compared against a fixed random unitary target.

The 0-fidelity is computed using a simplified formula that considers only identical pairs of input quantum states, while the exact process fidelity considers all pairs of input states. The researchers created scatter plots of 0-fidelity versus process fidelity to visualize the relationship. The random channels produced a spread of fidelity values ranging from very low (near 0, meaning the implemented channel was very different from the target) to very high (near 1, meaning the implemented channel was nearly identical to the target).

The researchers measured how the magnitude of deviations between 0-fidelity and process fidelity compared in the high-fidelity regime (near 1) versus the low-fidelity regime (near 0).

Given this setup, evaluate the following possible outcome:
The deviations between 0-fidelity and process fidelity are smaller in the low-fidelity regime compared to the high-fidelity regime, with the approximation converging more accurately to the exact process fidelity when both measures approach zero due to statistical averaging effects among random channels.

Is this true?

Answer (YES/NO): NO